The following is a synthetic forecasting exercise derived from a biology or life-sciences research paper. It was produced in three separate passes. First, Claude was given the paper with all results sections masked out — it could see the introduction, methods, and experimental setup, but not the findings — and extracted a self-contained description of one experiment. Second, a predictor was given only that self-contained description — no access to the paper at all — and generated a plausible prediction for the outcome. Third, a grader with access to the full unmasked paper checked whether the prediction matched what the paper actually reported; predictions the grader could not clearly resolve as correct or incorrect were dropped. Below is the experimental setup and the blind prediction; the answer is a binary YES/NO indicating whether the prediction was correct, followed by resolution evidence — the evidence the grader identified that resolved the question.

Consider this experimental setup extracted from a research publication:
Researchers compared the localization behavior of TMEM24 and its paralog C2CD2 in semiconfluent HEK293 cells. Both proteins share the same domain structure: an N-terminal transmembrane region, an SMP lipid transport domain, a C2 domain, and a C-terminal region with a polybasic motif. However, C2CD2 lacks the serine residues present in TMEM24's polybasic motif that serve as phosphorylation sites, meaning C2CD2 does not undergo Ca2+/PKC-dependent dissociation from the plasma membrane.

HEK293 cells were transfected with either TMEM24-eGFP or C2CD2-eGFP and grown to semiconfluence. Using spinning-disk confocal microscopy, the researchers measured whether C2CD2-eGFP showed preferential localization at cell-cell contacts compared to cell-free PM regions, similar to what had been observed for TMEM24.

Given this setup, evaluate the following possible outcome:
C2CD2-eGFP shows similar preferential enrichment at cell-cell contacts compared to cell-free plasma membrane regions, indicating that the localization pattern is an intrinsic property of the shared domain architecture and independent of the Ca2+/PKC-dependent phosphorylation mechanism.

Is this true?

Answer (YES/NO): YES